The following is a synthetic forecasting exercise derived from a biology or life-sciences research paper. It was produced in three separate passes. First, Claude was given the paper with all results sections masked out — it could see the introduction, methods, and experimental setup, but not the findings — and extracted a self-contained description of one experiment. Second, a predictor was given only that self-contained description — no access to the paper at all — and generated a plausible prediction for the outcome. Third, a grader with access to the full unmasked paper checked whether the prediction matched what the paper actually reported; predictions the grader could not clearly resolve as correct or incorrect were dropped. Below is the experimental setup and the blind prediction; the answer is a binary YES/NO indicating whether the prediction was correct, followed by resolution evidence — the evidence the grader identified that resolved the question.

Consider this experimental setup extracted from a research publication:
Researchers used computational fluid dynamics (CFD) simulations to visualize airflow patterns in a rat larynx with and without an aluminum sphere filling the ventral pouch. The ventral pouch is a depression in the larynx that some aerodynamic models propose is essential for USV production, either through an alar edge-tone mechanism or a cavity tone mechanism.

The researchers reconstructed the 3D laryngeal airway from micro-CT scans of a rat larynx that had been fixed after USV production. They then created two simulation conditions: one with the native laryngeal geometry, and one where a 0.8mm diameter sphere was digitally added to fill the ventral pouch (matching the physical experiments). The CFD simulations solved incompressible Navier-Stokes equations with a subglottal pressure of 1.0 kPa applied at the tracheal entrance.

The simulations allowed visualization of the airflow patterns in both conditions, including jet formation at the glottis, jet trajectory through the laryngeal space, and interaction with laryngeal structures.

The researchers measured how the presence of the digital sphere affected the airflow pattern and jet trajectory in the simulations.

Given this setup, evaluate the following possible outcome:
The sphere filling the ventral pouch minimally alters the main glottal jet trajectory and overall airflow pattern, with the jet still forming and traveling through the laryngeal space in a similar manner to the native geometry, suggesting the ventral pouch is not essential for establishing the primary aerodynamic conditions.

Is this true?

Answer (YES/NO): YES